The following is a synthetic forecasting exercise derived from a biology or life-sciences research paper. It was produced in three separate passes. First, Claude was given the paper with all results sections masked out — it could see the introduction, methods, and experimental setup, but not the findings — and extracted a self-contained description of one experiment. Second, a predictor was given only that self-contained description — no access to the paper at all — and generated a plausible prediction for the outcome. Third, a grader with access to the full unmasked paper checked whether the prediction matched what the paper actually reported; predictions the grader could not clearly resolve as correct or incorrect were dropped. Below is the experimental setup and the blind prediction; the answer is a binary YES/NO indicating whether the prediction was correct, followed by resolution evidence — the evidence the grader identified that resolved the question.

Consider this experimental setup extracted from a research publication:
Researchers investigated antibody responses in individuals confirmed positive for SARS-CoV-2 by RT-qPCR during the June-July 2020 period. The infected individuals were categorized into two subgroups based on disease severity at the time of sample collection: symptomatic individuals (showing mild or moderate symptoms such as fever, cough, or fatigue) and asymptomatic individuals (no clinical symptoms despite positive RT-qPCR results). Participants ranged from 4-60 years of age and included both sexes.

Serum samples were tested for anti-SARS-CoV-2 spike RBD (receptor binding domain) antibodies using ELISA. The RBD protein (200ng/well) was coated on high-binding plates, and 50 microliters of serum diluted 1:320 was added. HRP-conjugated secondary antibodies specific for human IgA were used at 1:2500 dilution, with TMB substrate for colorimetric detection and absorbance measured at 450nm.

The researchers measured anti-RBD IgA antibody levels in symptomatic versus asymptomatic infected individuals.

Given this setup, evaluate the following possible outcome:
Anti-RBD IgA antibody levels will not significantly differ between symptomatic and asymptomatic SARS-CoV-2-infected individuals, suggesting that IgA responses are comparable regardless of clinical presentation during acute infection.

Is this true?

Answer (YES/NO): YES